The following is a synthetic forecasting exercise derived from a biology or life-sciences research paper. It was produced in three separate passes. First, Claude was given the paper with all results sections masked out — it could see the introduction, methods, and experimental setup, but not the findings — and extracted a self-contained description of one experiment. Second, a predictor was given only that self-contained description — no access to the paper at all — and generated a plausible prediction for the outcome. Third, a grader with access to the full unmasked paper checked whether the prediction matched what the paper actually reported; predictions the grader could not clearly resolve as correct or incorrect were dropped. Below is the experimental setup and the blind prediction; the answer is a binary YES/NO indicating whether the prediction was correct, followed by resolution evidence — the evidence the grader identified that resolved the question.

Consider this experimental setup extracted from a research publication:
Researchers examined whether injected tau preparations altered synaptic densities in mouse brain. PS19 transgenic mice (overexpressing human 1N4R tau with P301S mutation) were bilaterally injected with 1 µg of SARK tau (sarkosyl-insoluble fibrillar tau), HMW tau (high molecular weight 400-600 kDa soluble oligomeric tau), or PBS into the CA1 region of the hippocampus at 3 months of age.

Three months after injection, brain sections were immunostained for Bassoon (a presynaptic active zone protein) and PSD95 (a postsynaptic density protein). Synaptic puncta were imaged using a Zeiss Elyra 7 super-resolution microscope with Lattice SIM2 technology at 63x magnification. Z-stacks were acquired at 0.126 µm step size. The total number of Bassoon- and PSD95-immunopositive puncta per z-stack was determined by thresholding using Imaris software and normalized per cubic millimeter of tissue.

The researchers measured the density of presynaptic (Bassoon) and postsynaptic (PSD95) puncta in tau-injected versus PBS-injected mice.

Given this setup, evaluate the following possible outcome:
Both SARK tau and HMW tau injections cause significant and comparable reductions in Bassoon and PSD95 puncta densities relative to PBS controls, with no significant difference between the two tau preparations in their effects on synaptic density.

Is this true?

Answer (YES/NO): NO